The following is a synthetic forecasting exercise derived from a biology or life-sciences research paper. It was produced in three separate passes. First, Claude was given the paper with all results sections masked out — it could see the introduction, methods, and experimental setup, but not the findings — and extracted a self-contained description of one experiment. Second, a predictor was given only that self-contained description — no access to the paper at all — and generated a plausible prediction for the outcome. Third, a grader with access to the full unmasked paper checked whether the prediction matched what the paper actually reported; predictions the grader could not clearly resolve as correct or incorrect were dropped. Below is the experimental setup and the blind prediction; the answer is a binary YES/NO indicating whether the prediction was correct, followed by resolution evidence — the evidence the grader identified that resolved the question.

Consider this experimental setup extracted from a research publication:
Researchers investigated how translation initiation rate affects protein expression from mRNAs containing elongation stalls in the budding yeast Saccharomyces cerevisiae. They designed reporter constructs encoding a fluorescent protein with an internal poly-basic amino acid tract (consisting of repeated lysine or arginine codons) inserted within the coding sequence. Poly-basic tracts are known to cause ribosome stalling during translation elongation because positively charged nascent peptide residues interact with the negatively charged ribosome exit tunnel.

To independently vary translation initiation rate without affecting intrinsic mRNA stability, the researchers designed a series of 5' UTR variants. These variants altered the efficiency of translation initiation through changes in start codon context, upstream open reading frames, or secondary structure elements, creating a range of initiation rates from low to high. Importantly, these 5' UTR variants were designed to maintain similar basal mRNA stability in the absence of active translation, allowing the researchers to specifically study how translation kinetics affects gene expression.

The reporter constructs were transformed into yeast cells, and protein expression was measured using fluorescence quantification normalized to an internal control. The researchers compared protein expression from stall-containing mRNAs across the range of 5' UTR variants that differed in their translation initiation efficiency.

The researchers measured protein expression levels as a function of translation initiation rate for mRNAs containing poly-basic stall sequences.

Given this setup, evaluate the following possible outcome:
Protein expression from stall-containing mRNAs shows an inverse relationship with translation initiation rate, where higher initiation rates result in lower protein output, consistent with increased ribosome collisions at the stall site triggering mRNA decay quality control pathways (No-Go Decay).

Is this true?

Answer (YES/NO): NO